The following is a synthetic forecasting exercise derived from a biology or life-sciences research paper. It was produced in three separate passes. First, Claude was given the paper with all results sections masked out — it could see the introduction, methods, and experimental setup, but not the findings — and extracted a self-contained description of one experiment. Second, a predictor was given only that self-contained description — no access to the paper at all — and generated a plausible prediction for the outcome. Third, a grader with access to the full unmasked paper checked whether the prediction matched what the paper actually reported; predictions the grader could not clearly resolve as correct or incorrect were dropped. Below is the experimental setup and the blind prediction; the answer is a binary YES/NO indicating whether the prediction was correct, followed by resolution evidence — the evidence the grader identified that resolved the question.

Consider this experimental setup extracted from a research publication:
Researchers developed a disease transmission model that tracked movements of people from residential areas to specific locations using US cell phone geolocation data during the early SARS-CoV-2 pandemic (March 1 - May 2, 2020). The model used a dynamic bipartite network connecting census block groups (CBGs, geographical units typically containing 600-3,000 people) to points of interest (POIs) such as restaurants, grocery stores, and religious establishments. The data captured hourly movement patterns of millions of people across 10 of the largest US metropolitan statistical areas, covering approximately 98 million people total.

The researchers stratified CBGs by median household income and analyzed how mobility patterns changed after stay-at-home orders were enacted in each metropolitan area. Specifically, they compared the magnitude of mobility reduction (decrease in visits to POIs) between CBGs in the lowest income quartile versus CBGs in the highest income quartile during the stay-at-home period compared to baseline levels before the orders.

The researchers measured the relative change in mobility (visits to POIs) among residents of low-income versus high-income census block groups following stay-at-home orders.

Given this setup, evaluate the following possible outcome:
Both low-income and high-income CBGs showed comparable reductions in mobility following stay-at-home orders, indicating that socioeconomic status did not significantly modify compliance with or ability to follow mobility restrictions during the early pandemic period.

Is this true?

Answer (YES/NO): NO